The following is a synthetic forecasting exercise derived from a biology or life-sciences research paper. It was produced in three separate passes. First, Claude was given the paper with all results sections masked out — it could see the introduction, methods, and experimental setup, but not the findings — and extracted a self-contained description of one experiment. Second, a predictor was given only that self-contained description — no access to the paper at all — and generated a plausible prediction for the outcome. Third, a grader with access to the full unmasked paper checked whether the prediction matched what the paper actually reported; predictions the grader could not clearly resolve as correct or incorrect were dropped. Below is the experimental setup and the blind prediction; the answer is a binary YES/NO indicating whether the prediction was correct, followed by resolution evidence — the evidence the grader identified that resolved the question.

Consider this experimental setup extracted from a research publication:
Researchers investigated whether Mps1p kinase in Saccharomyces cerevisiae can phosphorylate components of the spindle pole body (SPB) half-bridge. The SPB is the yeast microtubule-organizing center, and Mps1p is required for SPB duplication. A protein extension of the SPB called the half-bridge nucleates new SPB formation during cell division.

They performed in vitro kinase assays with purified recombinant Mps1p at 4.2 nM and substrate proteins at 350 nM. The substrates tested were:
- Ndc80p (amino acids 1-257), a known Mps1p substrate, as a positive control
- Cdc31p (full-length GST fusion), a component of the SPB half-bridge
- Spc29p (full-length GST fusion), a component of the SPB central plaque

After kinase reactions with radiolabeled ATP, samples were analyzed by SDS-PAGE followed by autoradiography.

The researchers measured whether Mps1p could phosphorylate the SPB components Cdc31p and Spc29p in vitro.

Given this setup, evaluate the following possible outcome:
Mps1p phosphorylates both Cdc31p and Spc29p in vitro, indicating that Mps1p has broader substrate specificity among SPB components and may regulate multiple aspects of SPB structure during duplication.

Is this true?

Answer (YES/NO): YES